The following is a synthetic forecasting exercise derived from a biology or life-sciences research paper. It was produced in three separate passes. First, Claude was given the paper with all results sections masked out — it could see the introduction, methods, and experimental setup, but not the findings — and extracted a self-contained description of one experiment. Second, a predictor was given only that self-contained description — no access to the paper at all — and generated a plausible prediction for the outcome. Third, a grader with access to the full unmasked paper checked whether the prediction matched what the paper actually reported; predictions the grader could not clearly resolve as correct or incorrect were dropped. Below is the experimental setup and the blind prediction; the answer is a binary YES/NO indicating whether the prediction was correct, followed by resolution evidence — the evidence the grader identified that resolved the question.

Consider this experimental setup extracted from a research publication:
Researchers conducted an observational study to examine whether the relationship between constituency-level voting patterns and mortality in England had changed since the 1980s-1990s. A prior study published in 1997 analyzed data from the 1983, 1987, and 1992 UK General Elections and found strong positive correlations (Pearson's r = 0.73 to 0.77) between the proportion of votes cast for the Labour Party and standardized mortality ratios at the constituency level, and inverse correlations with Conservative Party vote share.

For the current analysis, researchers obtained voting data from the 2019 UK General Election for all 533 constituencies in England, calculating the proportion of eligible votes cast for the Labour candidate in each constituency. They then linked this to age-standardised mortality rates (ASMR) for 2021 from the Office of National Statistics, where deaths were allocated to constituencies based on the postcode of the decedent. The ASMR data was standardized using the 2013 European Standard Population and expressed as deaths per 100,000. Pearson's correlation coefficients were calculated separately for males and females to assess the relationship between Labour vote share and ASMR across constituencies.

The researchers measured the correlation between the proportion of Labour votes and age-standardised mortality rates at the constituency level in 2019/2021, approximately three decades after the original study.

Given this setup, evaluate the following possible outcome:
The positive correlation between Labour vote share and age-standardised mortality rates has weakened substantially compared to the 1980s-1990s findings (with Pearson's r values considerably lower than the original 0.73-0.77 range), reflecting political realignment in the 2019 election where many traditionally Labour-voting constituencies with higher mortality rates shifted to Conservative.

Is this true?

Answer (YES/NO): NO